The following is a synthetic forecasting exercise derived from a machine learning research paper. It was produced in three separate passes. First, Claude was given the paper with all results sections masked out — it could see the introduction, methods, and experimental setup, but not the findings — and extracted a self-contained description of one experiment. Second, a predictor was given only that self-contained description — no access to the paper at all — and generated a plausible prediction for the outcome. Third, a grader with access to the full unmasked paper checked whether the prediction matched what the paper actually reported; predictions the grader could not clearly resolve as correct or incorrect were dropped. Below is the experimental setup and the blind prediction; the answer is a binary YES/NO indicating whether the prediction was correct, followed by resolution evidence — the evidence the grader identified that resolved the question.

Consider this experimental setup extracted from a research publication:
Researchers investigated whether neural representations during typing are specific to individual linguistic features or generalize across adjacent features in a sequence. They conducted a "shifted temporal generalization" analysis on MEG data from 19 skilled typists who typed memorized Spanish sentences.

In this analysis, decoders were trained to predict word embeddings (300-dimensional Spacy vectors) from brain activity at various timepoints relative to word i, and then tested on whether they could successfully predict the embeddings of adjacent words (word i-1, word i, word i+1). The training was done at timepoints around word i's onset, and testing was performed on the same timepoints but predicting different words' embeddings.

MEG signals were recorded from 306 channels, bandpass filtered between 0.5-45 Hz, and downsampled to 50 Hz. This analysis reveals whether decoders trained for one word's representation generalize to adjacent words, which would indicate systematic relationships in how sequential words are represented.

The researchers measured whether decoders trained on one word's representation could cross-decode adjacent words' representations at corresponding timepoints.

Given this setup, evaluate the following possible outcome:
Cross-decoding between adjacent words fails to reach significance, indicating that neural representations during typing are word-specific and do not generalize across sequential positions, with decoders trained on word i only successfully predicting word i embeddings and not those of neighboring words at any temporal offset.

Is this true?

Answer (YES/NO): NO